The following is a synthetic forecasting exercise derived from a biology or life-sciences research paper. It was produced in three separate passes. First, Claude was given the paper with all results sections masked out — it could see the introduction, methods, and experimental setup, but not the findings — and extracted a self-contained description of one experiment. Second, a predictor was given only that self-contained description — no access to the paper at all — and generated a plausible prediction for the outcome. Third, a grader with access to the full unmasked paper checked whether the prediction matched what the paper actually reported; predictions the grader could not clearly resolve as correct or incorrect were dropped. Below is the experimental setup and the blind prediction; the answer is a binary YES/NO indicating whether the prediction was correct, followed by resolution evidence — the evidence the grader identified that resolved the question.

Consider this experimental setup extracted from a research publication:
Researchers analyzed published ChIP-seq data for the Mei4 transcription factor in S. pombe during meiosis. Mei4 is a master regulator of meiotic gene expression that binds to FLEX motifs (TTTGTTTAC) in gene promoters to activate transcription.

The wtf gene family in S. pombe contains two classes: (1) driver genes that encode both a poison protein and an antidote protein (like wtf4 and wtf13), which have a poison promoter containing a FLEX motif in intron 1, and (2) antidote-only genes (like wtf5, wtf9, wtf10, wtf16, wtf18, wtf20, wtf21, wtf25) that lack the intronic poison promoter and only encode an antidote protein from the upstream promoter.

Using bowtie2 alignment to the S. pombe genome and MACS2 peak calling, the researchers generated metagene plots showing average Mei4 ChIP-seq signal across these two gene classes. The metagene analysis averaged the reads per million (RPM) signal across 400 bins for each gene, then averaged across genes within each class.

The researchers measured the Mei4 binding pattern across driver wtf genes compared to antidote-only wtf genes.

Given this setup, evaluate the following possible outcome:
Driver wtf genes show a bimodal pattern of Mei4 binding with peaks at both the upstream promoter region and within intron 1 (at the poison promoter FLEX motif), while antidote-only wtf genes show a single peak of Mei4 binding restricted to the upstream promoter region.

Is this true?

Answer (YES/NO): NO